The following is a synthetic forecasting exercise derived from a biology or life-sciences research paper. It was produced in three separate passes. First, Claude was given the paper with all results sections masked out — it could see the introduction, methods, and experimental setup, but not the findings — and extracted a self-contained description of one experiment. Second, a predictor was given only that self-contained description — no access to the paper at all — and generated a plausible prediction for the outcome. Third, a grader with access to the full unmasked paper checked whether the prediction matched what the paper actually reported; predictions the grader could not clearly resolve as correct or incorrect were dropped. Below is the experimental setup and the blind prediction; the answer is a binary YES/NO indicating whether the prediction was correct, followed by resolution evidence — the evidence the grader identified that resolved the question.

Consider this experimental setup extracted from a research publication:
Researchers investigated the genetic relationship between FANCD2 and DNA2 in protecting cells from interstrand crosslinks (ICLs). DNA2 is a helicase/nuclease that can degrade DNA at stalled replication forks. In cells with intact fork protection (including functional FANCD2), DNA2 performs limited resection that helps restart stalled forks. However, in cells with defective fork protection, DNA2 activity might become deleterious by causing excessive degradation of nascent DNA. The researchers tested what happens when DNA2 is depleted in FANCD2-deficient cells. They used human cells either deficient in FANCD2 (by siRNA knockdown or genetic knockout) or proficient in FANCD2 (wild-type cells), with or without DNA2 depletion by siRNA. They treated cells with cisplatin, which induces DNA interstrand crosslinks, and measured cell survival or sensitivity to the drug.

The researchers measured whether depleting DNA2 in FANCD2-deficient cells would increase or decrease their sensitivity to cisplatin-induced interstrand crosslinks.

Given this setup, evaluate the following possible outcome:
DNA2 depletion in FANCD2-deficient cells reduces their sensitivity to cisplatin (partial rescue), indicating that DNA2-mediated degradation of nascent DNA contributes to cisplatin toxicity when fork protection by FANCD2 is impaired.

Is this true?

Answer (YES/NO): YES